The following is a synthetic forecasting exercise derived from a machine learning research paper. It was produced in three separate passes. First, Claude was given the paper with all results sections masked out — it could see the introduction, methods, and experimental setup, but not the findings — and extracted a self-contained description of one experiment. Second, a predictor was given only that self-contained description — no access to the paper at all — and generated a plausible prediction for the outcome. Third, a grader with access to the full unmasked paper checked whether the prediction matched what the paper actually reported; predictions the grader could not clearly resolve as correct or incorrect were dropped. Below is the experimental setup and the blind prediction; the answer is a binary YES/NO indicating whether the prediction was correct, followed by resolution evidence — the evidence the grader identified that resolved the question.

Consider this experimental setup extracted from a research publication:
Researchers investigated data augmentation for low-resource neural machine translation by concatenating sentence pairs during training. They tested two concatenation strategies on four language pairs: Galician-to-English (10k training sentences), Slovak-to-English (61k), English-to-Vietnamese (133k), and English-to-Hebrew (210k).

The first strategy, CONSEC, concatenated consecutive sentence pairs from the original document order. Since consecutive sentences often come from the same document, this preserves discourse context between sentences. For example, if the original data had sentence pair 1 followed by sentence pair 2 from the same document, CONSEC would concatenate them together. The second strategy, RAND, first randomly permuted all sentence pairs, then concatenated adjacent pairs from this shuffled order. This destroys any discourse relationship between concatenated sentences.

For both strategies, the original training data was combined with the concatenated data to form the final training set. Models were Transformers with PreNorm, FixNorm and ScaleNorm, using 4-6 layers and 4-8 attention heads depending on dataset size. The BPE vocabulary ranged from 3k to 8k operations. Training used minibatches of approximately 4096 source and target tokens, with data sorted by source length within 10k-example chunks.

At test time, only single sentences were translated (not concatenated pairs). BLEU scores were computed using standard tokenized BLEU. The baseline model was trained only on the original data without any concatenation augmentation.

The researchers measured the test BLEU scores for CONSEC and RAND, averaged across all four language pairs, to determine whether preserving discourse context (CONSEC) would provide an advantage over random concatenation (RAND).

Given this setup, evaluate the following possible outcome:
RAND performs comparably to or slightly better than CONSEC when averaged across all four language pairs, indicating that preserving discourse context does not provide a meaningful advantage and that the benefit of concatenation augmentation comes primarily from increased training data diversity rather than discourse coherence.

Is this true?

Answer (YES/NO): YES